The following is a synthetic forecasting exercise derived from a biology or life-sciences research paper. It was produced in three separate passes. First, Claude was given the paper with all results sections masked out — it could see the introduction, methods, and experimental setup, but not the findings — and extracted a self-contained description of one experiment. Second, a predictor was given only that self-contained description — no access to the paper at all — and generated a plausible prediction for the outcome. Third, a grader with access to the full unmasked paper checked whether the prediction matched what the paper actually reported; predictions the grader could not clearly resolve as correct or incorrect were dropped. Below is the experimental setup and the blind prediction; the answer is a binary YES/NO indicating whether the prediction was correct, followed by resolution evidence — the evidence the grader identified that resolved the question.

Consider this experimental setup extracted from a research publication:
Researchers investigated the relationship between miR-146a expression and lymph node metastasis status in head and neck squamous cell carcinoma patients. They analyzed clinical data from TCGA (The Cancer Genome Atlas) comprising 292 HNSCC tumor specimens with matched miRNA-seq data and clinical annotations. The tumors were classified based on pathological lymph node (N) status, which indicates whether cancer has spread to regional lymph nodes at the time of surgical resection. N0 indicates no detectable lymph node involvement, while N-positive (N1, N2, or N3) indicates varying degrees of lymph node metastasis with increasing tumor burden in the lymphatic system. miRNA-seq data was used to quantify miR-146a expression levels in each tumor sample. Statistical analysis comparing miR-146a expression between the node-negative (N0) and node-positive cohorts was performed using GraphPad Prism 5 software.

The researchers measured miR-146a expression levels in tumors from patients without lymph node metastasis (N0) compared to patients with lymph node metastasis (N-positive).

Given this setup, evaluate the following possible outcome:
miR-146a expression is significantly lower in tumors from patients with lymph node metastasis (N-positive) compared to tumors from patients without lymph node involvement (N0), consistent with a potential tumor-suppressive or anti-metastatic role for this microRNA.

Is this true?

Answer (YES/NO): NO